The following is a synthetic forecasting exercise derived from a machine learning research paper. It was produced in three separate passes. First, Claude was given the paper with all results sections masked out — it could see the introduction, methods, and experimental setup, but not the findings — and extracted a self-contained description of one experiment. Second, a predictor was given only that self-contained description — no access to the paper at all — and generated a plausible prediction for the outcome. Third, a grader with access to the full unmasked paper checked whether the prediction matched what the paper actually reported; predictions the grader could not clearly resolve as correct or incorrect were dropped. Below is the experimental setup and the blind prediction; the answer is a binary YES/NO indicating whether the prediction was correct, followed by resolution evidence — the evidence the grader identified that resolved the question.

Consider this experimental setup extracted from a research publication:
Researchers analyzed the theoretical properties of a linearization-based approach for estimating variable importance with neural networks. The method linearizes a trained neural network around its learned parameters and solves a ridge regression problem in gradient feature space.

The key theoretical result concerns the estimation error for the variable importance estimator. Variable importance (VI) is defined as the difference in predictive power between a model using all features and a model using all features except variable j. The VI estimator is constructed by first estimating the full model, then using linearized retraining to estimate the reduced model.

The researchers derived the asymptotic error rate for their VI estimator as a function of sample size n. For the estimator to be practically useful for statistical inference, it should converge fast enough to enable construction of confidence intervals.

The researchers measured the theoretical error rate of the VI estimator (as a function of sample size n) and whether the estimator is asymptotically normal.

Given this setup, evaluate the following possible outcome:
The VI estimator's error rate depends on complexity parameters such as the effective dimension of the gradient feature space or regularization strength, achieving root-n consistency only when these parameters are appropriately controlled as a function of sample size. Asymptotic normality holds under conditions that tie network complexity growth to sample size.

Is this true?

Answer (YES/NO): YES